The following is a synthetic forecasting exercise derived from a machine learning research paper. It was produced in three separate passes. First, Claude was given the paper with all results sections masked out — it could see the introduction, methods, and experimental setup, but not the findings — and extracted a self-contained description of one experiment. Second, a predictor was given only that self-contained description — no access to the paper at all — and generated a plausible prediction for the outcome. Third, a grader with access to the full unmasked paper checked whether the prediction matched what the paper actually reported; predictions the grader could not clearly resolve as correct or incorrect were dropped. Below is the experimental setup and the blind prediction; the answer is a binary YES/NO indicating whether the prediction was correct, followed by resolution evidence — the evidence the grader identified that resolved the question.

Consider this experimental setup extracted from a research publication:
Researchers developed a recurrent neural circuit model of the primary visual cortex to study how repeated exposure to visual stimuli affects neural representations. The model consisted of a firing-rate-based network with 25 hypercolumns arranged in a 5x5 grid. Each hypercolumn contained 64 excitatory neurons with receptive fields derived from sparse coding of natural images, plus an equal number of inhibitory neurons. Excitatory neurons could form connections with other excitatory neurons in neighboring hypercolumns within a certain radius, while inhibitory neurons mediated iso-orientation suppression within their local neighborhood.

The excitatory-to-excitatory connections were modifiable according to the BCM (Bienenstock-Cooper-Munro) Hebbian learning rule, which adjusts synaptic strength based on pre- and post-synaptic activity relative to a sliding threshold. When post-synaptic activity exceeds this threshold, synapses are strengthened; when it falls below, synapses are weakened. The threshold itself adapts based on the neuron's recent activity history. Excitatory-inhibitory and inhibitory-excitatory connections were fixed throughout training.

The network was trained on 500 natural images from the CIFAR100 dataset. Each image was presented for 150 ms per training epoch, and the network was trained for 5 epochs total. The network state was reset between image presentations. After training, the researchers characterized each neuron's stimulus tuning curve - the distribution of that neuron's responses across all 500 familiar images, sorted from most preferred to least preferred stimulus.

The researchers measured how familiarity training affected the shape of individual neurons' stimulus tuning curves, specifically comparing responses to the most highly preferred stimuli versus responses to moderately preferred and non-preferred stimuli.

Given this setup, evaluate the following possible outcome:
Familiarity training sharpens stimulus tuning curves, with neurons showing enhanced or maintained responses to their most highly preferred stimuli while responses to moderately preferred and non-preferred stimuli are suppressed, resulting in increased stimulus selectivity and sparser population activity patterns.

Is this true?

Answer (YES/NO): YES